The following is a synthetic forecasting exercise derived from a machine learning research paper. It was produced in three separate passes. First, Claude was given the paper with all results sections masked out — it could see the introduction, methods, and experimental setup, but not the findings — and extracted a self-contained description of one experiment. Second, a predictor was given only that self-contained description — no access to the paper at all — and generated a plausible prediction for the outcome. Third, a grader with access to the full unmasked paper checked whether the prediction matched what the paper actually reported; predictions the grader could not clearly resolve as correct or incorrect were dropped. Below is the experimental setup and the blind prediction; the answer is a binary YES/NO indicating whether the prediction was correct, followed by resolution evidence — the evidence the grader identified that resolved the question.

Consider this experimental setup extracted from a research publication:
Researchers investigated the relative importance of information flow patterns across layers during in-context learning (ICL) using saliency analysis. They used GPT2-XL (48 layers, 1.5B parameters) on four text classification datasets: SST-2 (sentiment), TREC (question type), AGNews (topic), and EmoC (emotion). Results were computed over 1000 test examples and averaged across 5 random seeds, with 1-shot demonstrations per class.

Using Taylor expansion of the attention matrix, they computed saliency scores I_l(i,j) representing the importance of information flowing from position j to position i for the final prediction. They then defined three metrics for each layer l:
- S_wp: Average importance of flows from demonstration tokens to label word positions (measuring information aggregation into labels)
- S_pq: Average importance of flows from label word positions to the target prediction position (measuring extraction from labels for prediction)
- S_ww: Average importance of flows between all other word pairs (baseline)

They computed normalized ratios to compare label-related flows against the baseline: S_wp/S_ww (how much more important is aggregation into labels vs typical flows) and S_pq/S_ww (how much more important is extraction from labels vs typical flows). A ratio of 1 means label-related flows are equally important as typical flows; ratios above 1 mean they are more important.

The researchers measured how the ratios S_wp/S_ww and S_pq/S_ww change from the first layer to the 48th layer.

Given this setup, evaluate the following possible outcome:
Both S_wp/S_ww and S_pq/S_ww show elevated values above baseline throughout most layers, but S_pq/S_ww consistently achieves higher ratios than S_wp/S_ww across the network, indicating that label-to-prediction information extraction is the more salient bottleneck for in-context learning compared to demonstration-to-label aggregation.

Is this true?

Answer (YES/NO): NO